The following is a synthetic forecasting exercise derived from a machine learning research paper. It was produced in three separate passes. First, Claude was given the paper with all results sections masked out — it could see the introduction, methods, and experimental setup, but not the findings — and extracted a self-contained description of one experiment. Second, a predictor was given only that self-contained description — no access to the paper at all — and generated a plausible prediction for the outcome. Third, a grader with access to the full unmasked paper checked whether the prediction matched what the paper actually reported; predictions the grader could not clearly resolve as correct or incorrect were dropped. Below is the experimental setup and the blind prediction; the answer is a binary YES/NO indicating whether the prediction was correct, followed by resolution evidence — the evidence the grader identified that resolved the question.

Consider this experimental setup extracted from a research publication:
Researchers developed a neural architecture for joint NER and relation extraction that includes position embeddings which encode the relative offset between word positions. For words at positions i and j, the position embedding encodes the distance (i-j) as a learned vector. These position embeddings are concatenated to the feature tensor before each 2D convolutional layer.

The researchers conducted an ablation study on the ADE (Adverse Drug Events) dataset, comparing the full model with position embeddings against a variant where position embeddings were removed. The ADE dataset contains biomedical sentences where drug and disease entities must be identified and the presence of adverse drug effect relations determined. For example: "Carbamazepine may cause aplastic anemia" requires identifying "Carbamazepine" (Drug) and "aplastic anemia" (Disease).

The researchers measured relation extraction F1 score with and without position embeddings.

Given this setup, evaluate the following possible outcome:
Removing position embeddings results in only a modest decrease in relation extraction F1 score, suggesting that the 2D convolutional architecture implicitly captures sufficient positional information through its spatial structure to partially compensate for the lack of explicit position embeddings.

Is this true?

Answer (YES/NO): YES